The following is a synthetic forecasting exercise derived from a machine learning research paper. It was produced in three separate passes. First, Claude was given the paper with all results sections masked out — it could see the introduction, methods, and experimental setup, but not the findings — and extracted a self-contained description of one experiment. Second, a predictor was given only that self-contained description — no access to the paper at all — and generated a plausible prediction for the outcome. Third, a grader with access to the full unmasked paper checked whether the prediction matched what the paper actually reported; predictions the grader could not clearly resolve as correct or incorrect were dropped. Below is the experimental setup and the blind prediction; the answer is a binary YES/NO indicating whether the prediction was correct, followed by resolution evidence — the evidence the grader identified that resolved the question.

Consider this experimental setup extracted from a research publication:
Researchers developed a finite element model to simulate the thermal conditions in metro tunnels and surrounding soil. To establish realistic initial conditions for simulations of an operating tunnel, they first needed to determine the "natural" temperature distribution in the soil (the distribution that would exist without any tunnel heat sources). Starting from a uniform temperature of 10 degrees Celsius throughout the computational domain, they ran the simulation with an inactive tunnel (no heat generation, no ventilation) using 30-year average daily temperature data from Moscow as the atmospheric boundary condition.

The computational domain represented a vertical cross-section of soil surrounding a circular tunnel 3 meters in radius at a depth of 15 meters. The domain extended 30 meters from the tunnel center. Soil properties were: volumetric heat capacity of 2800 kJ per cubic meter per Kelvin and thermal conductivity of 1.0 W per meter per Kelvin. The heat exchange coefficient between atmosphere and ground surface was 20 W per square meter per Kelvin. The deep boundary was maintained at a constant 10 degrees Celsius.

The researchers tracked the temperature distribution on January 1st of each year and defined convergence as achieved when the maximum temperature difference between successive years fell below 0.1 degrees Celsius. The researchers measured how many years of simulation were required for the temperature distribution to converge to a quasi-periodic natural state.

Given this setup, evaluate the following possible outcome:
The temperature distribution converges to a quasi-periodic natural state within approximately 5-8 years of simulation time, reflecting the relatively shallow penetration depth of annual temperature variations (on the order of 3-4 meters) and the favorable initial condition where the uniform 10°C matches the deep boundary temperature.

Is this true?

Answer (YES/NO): NO